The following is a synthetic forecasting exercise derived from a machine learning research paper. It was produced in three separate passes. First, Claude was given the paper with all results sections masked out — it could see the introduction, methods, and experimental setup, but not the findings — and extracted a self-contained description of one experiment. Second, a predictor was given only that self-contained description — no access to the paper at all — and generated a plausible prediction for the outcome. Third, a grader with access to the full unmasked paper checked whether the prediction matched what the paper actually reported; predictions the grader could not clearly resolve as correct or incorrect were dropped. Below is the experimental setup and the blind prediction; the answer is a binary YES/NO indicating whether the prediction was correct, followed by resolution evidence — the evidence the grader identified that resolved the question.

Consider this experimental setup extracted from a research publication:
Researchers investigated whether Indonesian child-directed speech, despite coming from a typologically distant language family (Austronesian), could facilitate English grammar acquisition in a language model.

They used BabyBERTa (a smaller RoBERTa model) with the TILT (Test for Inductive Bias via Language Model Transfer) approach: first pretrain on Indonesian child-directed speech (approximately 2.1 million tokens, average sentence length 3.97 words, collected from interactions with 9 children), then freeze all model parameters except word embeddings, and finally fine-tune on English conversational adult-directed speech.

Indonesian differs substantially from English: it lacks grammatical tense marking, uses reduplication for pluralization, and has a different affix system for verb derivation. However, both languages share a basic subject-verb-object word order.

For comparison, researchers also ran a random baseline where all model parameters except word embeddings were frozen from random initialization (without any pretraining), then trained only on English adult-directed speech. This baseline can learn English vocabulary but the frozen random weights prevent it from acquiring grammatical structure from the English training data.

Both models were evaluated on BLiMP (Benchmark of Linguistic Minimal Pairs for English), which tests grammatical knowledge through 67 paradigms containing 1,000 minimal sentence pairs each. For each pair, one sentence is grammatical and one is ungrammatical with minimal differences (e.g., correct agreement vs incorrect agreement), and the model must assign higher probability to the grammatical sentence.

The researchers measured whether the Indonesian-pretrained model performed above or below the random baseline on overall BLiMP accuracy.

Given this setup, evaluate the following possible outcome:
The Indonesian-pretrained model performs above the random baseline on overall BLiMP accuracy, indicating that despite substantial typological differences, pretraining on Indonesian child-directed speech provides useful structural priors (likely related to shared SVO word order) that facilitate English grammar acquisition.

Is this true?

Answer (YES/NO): NO